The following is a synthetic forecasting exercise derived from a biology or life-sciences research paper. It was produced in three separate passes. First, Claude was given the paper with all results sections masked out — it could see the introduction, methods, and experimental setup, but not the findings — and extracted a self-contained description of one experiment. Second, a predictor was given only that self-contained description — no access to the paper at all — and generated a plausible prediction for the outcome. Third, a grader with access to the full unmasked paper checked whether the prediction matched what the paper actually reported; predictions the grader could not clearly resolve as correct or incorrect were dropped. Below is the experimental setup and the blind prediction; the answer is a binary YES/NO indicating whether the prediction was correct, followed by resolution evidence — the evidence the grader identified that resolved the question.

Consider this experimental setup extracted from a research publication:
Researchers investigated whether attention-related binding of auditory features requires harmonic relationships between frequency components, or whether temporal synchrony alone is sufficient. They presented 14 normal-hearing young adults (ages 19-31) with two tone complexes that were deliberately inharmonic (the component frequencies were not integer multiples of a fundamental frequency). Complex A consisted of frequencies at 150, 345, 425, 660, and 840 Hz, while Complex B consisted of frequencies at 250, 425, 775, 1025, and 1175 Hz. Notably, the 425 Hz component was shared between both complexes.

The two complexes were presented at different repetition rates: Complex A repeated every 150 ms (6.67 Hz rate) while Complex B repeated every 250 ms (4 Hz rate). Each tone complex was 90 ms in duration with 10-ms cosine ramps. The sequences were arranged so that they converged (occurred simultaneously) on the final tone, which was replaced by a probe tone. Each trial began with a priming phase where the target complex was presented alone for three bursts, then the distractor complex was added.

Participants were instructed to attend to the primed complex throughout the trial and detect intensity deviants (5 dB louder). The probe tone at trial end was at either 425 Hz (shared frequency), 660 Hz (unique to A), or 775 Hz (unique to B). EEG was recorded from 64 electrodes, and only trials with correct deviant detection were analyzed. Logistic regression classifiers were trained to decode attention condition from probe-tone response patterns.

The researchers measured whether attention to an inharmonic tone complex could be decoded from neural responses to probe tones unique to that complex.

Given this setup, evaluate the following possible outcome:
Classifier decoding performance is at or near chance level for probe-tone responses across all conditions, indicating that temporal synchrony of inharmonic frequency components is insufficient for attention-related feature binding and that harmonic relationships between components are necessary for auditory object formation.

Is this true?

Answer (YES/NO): NO